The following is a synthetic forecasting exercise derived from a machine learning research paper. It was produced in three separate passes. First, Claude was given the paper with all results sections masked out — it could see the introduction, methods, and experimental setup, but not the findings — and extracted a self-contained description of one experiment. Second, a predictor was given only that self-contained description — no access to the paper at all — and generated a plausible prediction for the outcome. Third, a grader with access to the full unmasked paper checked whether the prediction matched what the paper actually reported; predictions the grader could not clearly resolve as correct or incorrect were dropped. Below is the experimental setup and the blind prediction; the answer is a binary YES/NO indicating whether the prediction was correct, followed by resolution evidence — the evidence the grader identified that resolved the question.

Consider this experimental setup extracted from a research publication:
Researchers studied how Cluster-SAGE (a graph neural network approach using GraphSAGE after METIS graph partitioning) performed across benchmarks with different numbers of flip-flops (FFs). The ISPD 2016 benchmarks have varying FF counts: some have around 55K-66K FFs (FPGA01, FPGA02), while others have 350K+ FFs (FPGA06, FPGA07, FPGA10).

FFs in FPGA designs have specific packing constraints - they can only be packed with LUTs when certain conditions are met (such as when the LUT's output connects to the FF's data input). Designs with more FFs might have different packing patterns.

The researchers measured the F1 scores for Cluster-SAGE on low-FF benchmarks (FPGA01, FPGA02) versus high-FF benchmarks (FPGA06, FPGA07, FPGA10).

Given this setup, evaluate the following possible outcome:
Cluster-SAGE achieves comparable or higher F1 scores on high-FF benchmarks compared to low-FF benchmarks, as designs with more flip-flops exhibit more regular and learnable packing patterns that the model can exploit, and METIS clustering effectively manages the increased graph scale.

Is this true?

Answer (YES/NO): YES